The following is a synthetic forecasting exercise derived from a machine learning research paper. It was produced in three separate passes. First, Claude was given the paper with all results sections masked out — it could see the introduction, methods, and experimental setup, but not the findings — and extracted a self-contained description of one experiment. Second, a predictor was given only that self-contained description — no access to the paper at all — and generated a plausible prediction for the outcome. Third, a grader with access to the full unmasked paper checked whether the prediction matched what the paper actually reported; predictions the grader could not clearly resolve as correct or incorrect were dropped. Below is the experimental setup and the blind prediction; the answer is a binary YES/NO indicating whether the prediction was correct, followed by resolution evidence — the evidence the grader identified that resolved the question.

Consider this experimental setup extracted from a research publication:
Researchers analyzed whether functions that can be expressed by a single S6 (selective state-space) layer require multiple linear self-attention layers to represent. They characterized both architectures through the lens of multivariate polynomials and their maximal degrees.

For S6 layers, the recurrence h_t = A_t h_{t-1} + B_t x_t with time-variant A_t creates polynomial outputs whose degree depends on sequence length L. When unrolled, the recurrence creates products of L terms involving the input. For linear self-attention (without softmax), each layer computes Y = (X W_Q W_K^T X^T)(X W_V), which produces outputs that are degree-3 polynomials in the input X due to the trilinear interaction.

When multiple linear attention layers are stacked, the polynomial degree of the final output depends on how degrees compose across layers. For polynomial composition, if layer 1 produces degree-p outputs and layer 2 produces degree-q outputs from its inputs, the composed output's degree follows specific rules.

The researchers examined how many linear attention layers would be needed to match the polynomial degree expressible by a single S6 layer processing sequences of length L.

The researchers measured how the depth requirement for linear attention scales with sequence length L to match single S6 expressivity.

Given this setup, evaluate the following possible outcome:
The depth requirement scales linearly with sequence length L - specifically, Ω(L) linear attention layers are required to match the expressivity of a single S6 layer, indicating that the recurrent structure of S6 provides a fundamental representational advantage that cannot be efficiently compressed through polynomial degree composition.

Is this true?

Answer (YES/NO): NO